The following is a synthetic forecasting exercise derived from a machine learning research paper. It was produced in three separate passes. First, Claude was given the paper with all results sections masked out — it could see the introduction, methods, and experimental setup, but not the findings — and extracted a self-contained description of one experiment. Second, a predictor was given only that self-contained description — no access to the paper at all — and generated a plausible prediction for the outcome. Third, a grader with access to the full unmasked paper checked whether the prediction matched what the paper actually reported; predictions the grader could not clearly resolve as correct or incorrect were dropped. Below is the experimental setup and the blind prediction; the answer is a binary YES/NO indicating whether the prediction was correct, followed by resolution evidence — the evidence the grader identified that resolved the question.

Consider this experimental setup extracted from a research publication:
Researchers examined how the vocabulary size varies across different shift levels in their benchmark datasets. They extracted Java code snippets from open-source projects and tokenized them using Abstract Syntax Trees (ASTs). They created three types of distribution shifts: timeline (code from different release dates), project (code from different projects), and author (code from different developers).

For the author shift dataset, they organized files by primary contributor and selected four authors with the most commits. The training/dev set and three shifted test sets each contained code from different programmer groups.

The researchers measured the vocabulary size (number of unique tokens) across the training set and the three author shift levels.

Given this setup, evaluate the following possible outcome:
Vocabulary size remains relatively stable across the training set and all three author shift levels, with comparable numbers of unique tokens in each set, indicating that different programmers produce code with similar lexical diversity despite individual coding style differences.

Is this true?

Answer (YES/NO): YES